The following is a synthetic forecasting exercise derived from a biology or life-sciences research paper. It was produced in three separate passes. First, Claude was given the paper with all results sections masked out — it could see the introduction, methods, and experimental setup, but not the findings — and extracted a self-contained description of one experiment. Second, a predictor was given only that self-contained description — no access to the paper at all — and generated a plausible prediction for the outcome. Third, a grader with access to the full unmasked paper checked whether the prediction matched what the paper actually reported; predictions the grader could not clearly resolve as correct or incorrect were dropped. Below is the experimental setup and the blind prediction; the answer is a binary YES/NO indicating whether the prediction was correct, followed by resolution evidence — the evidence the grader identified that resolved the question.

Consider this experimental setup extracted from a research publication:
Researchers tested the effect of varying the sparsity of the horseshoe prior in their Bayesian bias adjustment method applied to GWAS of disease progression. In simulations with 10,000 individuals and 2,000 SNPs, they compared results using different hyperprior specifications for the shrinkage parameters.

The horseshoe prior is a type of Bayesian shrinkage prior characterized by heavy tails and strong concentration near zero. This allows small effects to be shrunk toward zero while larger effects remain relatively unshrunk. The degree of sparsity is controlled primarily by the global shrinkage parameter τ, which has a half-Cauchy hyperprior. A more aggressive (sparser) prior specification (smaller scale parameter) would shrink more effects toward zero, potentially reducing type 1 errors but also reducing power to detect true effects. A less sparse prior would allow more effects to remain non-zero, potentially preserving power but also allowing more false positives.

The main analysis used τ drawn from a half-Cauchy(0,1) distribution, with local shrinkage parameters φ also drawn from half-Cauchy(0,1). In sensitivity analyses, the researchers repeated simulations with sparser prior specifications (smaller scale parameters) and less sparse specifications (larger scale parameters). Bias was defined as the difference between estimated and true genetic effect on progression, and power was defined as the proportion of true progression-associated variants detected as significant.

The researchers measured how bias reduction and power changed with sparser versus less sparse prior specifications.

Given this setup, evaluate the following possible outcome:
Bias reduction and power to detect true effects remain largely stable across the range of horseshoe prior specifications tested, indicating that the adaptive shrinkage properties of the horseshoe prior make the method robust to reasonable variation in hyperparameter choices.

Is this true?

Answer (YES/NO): YES